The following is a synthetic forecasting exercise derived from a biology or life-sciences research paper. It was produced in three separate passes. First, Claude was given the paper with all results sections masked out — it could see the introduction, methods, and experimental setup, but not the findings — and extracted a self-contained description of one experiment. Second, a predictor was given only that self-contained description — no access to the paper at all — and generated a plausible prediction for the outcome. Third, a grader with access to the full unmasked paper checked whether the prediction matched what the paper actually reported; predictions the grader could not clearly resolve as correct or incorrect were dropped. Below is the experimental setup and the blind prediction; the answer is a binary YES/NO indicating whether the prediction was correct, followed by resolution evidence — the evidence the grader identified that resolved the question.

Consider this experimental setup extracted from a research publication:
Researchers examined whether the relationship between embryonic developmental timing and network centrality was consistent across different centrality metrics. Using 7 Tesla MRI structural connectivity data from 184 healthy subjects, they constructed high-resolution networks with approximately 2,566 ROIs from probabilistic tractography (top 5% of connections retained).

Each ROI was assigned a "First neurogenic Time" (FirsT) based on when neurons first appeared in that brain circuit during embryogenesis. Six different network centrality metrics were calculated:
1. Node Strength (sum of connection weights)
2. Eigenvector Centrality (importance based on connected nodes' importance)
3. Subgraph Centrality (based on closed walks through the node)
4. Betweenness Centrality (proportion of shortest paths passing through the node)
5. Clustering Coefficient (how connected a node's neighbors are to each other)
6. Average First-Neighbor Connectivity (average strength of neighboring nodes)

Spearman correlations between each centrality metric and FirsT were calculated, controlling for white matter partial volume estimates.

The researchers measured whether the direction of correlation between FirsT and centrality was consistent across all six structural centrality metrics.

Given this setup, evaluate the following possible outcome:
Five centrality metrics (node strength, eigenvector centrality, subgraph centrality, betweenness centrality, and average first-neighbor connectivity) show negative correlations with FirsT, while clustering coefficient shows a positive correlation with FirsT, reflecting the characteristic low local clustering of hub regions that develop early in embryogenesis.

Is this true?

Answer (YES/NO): NO